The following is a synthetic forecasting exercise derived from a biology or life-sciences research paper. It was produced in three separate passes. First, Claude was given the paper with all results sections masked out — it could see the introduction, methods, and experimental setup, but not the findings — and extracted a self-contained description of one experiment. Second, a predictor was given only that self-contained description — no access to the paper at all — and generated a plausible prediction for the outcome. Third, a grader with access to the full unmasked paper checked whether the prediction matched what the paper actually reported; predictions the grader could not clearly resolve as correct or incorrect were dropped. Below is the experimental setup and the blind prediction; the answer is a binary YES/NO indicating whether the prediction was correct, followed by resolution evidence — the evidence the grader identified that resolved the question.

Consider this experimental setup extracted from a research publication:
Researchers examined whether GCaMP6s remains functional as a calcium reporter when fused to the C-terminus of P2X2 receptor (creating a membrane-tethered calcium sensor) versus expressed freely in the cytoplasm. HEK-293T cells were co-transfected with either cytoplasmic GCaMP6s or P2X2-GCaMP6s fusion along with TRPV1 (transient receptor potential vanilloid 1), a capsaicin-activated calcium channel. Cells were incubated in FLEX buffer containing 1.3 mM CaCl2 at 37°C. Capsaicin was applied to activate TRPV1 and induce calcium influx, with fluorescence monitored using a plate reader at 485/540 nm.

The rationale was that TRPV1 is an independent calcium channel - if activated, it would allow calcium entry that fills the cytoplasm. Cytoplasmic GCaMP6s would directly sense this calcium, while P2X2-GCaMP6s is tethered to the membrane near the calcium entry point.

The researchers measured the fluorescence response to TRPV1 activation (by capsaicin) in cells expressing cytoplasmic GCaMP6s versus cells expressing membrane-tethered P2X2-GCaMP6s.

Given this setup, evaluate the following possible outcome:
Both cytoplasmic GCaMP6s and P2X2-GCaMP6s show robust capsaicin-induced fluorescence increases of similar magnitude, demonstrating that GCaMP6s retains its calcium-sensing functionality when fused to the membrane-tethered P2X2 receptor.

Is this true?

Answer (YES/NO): NO